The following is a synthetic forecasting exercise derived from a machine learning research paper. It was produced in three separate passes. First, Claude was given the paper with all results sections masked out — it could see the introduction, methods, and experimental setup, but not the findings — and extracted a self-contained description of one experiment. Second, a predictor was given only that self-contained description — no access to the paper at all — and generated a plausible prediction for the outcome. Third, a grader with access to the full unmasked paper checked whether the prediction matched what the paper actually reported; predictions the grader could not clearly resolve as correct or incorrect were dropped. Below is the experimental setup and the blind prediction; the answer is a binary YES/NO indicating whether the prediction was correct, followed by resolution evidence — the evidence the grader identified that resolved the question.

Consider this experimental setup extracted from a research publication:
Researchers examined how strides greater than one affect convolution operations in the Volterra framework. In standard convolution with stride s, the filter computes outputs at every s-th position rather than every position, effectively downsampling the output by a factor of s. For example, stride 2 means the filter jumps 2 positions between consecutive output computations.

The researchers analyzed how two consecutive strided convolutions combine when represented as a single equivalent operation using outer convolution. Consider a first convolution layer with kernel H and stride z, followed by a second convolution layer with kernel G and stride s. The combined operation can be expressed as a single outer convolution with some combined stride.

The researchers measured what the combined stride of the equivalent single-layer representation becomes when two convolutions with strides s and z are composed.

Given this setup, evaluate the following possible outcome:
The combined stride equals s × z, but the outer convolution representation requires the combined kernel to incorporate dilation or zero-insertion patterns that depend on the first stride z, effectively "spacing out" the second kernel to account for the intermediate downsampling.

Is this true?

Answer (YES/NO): NO